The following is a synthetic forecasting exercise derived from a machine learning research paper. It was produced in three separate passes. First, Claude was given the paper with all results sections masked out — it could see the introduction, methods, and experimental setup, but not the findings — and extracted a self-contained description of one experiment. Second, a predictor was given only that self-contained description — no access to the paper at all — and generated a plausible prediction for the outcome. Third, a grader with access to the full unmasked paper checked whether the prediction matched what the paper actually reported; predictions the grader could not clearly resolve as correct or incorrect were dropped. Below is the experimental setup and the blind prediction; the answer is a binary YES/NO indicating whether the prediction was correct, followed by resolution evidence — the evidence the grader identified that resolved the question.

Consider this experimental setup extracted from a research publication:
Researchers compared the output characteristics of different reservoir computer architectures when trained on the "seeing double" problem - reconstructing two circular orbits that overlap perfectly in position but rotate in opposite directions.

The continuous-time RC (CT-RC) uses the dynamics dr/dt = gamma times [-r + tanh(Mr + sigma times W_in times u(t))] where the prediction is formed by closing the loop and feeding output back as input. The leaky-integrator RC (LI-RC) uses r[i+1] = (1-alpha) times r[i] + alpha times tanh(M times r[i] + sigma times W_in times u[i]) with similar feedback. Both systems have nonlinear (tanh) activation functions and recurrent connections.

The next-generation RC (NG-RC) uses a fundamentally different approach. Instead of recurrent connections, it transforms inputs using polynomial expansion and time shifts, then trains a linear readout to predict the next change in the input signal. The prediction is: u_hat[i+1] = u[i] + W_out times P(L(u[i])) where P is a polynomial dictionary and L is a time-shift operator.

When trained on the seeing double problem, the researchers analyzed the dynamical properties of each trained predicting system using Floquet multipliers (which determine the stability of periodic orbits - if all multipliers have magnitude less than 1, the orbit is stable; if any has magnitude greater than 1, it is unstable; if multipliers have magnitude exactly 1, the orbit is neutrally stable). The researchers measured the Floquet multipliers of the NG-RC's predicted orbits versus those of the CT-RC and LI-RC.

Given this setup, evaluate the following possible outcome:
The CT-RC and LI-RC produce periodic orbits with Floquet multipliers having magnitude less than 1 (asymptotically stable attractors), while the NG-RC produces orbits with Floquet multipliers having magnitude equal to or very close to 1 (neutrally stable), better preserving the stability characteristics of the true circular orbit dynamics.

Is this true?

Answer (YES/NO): NO